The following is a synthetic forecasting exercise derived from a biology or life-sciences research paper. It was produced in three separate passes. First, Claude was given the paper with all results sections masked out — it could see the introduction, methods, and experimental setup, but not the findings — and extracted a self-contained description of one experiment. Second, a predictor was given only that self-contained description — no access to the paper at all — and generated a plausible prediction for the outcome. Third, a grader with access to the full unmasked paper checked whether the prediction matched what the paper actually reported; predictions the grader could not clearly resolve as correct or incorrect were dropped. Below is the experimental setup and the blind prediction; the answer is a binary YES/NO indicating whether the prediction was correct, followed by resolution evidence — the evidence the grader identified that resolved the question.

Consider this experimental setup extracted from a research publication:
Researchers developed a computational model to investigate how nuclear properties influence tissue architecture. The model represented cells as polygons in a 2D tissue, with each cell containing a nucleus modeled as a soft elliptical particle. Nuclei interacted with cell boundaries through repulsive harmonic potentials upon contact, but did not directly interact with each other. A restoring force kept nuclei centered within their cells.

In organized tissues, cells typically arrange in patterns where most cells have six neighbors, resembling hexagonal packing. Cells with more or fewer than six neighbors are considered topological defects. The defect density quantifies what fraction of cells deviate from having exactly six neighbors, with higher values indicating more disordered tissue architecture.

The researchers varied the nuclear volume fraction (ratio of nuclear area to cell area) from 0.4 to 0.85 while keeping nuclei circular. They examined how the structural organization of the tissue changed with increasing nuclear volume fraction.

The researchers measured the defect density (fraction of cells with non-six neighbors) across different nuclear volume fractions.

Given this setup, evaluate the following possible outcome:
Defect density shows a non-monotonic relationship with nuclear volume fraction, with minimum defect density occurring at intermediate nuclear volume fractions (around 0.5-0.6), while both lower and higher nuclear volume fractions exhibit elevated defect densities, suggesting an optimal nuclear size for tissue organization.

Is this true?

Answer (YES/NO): NO